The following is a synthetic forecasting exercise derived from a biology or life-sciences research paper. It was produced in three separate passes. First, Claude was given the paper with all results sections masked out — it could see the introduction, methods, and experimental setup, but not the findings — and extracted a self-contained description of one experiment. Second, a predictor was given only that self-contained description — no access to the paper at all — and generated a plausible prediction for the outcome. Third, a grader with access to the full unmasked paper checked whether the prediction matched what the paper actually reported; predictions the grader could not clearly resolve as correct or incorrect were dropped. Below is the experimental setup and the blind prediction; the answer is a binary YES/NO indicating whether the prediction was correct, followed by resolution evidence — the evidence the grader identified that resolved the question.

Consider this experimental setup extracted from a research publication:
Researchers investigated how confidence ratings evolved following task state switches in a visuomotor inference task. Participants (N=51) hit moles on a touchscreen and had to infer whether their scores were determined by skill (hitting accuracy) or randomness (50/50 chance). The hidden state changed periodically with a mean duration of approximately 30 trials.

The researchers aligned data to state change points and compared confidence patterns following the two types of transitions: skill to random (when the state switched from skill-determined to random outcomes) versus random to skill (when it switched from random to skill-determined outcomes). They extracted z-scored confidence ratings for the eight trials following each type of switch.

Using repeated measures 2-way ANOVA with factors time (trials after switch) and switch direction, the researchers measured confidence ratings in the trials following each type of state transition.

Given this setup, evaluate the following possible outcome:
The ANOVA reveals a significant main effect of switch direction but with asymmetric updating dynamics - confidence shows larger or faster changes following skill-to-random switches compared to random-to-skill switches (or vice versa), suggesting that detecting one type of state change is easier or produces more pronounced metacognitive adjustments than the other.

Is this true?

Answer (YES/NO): YES